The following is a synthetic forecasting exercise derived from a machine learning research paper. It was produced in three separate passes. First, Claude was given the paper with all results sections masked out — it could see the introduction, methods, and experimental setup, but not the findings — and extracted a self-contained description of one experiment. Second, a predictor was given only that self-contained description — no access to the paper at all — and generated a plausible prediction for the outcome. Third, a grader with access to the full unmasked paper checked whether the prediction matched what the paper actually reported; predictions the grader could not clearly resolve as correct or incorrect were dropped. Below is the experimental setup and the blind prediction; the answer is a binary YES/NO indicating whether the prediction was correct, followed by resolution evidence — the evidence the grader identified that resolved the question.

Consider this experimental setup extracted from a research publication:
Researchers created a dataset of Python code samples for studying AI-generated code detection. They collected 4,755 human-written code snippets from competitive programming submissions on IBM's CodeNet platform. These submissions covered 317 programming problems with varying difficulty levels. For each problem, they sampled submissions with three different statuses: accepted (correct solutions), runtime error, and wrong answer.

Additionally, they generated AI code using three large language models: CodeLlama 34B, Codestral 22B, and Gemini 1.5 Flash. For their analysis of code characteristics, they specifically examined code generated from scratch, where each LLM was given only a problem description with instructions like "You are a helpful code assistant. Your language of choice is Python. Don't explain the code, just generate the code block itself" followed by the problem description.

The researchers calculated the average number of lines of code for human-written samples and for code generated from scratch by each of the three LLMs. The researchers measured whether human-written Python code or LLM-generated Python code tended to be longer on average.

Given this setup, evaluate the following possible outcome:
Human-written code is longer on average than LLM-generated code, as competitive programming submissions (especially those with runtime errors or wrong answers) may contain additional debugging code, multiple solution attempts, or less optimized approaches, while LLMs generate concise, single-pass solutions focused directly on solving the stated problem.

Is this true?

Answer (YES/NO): YES